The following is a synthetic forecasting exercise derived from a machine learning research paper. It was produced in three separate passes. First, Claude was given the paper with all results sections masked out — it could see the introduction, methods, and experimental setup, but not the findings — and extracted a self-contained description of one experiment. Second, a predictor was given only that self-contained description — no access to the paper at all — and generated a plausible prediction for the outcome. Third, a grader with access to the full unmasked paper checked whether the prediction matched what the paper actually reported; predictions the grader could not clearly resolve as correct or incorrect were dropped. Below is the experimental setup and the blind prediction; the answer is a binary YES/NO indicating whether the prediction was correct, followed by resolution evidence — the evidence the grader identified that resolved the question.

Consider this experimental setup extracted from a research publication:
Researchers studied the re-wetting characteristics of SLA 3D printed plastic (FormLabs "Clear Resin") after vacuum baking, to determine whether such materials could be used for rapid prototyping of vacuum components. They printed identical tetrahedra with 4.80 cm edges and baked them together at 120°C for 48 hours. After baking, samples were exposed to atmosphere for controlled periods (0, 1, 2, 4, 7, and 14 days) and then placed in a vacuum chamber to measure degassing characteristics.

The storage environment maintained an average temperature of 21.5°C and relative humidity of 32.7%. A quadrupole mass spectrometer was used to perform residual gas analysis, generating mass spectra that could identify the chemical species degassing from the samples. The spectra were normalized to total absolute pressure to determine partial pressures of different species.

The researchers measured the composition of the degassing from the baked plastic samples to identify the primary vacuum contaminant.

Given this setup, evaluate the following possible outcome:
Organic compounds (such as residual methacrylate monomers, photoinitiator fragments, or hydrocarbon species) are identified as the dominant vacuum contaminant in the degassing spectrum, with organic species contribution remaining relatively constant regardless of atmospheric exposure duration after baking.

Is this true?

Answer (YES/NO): NO